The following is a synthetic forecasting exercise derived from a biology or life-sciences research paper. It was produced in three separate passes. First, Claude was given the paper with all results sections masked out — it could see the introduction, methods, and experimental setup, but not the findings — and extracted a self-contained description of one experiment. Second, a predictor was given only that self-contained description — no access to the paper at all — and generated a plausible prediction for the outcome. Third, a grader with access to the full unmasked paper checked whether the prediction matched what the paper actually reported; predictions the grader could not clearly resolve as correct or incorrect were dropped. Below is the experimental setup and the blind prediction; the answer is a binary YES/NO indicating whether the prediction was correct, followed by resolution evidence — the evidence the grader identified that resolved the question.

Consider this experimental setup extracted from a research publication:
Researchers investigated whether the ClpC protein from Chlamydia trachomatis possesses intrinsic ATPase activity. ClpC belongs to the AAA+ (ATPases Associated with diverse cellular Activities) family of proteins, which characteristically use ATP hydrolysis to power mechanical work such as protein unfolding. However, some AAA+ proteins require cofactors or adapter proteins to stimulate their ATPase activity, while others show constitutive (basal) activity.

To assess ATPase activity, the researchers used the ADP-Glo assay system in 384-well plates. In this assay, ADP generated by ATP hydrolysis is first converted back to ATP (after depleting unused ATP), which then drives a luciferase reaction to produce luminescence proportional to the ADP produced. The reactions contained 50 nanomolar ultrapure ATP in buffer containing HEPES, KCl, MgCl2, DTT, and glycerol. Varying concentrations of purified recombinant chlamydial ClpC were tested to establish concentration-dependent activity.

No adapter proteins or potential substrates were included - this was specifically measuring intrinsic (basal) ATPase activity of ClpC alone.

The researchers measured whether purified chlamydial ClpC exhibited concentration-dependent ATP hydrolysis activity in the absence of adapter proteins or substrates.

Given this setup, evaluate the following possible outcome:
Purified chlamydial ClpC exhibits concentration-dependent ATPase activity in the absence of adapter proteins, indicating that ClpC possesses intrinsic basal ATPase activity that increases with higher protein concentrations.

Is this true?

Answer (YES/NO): YES